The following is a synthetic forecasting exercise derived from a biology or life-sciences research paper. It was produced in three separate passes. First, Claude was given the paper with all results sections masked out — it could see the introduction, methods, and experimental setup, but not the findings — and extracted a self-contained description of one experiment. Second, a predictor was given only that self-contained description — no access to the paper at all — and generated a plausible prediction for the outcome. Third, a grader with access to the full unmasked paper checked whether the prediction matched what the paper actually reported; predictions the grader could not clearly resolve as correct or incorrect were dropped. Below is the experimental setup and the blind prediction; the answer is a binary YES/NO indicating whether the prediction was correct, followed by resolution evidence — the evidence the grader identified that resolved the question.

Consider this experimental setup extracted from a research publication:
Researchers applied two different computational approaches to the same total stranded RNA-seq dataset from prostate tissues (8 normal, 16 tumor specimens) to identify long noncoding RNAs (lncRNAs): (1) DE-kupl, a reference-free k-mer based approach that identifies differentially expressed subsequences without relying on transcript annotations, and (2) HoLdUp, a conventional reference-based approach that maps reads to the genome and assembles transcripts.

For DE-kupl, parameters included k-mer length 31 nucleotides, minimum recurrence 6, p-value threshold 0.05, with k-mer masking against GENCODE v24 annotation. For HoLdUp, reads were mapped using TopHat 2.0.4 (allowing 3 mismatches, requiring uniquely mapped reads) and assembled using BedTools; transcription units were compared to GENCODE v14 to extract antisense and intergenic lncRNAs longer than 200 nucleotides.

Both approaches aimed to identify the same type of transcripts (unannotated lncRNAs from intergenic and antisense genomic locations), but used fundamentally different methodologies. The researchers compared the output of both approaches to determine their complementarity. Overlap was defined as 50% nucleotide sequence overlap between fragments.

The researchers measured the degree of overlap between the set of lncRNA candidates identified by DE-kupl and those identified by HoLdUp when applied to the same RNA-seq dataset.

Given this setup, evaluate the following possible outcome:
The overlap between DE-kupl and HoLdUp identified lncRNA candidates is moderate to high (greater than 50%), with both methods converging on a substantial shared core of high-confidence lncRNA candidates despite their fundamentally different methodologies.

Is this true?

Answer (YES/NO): NO